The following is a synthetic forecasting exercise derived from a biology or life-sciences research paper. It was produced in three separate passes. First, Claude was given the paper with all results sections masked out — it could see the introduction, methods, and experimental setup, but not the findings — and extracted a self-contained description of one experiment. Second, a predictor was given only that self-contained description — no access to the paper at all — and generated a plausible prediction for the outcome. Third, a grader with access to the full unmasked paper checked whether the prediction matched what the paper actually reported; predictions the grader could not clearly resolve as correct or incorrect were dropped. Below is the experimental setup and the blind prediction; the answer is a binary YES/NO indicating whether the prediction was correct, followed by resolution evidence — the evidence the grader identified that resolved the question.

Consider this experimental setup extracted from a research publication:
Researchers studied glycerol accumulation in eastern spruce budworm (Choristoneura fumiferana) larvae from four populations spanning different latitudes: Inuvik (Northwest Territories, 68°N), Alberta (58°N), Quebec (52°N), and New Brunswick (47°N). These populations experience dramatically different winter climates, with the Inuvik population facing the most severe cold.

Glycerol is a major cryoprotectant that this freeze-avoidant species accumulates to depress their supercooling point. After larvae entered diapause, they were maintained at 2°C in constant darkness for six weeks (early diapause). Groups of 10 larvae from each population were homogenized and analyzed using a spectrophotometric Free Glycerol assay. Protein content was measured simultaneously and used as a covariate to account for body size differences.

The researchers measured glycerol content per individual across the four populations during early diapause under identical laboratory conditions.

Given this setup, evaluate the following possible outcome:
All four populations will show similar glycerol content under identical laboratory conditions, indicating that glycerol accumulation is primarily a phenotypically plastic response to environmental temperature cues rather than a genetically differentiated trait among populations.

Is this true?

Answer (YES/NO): NO